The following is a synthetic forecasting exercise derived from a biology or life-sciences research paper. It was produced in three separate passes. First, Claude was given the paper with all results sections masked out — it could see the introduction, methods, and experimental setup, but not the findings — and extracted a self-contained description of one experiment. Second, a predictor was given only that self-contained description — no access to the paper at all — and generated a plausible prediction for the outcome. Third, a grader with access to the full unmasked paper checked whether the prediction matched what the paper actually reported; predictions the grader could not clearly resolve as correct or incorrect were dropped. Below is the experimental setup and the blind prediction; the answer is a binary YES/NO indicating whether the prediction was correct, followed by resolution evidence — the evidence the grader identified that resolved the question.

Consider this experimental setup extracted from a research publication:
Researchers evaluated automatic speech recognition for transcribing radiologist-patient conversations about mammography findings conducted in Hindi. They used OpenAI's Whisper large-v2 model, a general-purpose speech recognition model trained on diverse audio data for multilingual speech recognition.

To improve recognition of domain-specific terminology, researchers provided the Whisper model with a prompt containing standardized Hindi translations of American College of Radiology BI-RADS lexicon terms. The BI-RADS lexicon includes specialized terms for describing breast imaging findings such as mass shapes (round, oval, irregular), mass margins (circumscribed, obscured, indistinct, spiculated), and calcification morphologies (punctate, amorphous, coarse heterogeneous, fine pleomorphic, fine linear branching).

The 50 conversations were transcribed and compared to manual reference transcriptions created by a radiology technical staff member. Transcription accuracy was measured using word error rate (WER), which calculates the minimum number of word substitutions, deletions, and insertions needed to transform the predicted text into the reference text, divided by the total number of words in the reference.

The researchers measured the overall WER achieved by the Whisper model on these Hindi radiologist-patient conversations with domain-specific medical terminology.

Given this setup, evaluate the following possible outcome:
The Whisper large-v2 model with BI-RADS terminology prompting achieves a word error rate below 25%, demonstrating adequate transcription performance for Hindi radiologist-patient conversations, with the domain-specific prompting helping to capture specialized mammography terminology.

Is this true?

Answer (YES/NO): NO